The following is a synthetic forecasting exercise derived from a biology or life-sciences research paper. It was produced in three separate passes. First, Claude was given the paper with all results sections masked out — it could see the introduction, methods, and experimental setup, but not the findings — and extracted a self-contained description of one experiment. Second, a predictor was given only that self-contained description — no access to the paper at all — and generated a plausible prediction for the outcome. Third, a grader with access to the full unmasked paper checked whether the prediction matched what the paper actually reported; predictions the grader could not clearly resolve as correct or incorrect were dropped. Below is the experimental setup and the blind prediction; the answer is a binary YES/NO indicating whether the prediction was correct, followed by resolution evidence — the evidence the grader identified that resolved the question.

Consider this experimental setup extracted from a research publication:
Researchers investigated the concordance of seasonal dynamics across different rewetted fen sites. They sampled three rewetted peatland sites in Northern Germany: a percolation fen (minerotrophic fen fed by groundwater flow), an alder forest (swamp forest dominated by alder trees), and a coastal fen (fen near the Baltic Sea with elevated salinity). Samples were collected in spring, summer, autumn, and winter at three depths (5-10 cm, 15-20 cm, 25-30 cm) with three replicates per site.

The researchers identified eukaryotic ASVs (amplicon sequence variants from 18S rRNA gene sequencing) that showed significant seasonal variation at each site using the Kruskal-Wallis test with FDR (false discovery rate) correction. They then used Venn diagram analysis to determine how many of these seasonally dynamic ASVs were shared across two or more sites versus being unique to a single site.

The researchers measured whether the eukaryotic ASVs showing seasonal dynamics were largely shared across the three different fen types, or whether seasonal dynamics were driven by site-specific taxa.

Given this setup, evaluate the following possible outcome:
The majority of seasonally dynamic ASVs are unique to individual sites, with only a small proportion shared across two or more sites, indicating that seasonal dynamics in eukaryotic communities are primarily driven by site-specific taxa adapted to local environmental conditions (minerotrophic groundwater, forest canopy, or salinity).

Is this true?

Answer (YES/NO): YES